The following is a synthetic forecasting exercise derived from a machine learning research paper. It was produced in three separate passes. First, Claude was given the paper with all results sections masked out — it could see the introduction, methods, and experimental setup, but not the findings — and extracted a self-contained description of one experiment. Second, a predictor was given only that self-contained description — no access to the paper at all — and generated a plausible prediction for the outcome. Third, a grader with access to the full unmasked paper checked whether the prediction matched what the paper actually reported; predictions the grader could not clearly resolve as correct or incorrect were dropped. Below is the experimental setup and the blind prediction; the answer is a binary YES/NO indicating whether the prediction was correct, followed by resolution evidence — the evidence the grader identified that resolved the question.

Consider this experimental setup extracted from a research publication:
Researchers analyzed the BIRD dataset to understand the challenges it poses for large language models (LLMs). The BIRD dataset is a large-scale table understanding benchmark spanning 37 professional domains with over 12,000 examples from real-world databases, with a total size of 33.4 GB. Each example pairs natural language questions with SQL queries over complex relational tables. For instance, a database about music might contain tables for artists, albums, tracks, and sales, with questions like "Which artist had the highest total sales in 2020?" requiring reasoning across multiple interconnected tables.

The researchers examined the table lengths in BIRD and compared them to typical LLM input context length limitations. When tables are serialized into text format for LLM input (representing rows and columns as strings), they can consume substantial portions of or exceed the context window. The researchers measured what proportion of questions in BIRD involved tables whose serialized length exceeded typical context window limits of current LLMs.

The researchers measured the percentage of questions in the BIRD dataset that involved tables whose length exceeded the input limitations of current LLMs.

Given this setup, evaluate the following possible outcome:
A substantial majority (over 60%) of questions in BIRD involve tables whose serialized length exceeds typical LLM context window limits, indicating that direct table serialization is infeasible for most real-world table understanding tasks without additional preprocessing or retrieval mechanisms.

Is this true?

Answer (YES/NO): YES